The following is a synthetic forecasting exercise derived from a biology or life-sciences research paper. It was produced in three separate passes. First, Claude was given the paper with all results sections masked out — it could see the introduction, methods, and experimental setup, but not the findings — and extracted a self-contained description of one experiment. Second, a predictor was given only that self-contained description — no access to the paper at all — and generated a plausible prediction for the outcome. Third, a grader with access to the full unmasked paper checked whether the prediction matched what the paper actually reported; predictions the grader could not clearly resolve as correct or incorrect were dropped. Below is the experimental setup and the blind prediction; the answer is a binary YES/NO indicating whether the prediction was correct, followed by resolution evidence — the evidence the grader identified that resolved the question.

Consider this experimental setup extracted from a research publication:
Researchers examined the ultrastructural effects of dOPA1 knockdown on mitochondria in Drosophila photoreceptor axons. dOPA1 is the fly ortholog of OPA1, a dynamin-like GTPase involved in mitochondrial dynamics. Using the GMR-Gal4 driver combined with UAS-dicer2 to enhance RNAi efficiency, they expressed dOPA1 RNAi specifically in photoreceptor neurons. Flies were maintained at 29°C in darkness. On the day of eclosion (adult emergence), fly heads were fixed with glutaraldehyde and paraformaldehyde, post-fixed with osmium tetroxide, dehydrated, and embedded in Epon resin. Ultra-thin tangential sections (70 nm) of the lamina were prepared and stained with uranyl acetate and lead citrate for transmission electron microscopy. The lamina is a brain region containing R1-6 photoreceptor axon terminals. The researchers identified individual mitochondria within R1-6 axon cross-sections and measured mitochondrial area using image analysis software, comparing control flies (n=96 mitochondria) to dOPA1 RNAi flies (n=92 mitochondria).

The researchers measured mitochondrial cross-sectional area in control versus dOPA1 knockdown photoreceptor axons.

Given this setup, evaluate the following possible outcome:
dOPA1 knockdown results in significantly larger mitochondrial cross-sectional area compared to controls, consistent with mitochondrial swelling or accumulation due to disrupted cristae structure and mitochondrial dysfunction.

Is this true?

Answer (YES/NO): NO